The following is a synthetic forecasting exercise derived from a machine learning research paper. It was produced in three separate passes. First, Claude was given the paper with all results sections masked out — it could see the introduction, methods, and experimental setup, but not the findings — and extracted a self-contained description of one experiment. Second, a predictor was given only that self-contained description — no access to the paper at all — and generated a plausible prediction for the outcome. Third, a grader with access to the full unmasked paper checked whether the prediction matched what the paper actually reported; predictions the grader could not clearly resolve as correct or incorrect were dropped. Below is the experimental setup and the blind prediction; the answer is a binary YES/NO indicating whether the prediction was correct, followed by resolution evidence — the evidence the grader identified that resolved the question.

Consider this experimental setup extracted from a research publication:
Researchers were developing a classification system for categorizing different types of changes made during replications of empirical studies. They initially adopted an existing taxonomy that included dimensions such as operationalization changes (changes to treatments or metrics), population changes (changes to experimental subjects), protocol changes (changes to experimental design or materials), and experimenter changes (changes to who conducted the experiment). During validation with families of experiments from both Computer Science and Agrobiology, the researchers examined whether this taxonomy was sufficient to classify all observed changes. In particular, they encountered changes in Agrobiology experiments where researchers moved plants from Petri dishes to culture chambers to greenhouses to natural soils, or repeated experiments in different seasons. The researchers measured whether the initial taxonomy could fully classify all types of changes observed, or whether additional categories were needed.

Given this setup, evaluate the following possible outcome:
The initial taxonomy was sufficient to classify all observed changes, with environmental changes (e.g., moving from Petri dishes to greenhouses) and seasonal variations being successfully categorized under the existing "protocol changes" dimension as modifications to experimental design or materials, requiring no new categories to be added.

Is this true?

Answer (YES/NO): NO